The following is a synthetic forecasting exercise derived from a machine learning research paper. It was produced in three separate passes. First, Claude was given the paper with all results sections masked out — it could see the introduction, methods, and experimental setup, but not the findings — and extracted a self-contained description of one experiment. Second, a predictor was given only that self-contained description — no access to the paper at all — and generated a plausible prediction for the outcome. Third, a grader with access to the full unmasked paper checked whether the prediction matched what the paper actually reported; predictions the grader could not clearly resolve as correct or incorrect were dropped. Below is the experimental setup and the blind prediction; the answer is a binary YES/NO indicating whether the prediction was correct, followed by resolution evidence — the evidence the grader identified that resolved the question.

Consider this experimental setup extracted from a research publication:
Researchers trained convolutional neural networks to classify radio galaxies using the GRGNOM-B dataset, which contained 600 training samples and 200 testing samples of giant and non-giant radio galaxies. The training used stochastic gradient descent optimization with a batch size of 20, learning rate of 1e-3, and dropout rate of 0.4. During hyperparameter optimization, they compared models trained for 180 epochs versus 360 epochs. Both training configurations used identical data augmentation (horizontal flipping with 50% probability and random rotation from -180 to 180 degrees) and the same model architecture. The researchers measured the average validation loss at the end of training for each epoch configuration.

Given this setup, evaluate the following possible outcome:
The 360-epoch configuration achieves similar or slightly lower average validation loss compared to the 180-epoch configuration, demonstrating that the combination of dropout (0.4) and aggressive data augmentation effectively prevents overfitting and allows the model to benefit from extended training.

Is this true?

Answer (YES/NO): YES